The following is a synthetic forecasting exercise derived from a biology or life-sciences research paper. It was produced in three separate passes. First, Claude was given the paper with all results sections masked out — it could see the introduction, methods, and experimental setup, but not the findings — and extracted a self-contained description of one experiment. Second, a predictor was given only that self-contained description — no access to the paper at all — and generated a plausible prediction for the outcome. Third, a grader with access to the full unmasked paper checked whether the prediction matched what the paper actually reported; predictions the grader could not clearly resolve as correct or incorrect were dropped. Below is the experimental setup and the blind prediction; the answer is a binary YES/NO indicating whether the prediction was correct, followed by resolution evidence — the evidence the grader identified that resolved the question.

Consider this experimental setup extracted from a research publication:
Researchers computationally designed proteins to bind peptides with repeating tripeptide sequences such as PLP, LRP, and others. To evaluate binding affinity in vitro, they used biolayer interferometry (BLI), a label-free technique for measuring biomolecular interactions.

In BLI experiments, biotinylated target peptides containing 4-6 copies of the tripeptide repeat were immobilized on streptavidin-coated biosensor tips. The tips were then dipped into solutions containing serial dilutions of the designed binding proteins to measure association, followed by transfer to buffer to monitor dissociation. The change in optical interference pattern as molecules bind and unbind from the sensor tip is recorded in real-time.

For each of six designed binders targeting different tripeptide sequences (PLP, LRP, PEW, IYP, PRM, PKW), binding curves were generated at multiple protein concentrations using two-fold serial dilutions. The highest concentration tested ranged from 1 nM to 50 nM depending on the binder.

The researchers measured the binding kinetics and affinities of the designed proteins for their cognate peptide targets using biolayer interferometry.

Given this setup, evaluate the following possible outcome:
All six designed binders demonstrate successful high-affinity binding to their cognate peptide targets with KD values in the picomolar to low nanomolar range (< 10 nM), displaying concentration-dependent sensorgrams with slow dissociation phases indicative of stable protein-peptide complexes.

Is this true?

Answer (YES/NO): NO